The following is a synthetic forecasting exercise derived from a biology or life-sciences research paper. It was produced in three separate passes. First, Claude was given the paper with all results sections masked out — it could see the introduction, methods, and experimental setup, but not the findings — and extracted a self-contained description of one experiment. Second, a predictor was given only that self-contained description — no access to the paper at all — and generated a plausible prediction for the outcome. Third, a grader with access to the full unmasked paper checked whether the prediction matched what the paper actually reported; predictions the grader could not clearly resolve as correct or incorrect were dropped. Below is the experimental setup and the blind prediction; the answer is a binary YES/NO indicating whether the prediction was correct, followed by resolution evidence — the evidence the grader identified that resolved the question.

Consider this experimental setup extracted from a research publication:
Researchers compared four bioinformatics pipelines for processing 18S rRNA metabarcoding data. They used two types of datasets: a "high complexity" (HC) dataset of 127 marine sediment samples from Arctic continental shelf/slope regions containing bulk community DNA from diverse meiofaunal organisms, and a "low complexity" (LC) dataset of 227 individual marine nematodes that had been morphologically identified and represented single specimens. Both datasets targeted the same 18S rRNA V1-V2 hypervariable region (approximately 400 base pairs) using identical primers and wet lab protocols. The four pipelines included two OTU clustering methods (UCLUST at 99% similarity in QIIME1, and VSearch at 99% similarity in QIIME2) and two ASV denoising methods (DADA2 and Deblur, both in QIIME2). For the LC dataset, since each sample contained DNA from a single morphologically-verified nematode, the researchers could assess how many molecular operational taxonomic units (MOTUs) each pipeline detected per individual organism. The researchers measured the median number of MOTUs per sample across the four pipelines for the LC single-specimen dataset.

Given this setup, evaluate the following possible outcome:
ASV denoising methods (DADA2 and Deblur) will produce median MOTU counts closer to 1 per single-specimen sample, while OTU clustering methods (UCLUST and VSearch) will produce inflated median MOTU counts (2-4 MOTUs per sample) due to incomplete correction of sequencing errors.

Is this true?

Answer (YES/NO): NO